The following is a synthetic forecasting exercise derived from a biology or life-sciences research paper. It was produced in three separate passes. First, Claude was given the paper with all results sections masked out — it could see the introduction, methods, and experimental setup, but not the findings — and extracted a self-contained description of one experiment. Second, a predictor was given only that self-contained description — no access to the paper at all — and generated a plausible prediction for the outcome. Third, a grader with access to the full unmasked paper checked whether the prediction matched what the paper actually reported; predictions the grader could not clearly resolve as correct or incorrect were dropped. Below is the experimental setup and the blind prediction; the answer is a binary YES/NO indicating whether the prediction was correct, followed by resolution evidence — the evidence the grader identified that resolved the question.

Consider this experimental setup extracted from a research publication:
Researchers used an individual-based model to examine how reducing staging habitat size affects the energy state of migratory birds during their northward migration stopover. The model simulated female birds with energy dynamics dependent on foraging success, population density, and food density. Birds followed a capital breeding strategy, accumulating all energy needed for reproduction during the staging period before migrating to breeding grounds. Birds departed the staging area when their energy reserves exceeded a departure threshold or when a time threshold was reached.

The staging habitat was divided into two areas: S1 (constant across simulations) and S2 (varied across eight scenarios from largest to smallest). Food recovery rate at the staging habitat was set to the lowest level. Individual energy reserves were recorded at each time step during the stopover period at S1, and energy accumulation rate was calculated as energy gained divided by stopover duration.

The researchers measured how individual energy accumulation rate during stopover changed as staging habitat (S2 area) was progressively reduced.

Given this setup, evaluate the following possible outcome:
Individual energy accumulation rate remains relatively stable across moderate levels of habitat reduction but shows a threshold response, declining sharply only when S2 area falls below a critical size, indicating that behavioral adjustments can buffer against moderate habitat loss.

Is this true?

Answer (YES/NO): NO